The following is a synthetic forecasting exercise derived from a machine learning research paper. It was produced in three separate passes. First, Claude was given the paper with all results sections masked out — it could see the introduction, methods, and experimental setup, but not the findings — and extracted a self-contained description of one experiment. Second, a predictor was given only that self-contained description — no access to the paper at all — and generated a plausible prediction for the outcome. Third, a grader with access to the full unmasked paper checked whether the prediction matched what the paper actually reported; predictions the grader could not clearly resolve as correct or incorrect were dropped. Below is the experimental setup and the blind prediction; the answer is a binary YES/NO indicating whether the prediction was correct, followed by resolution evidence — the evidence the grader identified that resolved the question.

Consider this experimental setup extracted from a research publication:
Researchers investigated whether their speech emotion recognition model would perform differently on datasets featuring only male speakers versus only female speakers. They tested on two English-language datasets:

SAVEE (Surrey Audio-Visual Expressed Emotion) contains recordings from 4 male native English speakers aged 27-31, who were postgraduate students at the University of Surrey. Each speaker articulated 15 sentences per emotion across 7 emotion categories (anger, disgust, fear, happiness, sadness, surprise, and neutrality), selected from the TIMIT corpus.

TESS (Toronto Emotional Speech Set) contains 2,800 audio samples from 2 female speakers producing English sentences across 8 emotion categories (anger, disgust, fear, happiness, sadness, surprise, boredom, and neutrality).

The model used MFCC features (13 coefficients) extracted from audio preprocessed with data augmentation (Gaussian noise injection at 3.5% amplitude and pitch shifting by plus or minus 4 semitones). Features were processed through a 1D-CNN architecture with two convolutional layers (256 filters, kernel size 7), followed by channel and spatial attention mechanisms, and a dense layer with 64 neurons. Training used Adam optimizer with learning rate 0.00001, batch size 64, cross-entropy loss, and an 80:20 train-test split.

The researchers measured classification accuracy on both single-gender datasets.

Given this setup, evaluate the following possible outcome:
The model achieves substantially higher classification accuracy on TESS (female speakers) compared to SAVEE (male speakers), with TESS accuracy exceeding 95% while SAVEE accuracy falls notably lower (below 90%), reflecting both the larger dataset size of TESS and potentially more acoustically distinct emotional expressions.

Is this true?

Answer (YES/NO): NO